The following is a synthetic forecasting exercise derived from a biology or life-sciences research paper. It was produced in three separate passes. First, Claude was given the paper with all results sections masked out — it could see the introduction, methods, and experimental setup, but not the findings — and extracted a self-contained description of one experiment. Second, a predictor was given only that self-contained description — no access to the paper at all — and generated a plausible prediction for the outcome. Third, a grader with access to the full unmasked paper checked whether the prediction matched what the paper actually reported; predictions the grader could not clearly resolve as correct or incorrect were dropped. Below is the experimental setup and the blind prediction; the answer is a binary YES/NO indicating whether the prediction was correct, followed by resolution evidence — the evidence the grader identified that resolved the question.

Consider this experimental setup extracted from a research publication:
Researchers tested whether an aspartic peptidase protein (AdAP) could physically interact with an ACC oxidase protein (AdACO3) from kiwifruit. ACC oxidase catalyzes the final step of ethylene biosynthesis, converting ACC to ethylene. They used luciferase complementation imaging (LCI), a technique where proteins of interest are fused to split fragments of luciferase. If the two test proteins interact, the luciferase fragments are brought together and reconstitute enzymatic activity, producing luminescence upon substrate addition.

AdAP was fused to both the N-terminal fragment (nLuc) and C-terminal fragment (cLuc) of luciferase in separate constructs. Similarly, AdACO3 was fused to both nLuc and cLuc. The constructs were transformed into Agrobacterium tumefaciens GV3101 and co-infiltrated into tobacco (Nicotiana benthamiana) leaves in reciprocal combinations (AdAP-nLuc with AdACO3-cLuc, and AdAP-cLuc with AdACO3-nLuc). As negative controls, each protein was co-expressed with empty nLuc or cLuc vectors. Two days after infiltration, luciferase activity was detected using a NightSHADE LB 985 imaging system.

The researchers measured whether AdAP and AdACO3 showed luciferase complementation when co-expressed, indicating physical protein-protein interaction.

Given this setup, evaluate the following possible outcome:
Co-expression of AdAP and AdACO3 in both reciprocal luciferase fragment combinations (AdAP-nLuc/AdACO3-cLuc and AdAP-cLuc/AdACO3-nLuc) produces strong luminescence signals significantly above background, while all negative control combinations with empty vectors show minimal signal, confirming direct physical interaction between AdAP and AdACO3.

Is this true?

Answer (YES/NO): NO